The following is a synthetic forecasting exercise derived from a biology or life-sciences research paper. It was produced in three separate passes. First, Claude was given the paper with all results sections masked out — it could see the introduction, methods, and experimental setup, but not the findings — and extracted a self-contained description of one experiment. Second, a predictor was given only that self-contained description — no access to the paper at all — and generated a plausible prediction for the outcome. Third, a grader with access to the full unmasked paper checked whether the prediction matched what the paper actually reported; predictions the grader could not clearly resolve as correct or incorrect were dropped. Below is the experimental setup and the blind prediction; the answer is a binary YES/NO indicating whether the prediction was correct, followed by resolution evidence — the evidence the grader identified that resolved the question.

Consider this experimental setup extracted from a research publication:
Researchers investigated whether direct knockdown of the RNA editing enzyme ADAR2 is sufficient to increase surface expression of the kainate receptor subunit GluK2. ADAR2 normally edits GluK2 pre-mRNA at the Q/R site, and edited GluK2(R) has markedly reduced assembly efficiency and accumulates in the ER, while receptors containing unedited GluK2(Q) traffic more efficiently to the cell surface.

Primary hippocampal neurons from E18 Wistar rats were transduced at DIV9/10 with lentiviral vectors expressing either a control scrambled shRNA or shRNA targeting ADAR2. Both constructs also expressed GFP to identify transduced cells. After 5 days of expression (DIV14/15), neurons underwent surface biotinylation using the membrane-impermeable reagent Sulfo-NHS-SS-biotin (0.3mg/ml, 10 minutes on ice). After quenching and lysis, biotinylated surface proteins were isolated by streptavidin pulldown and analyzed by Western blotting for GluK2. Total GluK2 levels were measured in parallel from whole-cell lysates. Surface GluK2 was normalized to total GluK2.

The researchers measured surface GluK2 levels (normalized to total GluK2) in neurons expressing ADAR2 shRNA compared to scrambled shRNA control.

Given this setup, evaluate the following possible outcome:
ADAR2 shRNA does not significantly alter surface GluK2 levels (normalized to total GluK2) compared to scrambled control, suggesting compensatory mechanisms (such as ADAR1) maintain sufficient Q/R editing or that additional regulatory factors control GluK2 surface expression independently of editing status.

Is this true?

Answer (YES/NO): NO